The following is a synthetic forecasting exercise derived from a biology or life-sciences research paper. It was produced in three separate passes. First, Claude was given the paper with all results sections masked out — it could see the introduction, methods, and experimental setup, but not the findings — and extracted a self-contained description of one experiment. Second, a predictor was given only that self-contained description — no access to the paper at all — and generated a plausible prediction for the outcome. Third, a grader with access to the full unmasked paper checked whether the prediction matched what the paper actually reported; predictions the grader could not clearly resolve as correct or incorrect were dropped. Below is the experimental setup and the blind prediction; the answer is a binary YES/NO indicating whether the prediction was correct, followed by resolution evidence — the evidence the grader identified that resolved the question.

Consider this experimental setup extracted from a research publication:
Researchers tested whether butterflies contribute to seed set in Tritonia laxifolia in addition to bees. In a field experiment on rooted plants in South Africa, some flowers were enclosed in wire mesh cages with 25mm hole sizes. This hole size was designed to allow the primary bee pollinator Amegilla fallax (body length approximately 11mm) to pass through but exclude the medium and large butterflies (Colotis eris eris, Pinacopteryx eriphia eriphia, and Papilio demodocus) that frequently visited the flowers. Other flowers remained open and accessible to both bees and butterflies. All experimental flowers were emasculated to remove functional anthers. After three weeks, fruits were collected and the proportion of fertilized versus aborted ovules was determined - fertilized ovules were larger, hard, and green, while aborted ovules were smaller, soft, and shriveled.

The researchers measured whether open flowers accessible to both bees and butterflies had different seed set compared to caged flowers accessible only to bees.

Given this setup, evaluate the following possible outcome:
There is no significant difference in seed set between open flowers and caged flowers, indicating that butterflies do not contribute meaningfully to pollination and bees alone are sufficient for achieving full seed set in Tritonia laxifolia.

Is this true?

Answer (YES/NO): YES